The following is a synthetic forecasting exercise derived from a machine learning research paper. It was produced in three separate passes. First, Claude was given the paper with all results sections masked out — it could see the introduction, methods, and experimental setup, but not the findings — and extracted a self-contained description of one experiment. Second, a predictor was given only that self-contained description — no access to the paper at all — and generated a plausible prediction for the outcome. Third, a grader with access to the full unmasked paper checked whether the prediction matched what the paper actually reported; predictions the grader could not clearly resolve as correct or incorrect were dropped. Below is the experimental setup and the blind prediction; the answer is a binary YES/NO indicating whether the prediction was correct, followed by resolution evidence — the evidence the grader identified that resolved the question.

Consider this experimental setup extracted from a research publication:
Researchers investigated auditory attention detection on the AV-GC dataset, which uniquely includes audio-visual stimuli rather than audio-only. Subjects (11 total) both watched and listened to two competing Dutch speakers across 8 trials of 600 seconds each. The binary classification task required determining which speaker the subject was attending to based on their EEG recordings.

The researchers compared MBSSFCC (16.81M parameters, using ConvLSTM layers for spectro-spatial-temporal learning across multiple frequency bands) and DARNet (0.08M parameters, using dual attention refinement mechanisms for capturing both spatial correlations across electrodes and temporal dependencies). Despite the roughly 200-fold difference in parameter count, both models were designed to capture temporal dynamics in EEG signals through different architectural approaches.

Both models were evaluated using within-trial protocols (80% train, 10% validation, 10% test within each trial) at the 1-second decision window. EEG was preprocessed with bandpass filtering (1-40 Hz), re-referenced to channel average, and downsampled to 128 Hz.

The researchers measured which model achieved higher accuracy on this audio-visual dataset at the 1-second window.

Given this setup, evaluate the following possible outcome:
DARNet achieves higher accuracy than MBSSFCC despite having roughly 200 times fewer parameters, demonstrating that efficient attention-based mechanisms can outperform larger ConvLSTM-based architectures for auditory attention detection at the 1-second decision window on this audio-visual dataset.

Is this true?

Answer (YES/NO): YES